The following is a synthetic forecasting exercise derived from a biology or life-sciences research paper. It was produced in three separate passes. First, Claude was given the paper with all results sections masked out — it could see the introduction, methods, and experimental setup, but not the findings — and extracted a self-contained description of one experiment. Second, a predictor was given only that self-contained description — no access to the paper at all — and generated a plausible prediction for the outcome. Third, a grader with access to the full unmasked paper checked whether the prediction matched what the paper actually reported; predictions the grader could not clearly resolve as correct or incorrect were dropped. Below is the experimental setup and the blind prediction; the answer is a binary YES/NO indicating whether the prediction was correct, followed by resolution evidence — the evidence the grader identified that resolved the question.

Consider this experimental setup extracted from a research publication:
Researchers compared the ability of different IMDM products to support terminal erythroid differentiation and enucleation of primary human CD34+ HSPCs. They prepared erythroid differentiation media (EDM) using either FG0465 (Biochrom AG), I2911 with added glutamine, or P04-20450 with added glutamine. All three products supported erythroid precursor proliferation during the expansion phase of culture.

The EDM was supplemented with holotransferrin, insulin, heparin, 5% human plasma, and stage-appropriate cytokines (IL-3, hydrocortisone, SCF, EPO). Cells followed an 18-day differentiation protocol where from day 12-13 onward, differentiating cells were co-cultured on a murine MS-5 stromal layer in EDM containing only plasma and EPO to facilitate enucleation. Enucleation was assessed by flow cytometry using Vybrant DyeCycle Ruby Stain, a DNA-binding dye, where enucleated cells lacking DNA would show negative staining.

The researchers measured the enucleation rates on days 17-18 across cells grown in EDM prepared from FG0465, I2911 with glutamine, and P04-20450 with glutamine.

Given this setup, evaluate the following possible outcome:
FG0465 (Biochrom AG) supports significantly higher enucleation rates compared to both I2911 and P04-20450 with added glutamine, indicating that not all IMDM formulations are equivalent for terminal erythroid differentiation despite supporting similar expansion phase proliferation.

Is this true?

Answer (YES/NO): YES